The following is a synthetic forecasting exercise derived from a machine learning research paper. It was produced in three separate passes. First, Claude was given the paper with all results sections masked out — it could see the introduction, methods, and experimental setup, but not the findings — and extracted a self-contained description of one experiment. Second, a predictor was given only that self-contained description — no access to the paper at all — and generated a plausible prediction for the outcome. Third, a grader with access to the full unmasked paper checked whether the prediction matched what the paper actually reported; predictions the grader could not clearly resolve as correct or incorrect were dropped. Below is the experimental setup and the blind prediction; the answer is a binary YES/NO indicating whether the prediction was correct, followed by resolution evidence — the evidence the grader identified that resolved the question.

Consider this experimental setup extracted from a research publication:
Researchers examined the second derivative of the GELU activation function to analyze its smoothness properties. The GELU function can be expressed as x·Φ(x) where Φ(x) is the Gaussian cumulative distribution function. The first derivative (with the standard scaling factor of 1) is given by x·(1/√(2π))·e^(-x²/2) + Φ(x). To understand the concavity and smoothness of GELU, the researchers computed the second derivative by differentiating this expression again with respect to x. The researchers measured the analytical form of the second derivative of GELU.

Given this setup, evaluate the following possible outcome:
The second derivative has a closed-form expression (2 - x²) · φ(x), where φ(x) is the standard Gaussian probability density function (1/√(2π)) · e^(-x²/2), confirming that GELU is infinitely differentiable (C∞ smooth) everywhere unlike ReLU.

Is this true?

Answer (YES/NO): NO